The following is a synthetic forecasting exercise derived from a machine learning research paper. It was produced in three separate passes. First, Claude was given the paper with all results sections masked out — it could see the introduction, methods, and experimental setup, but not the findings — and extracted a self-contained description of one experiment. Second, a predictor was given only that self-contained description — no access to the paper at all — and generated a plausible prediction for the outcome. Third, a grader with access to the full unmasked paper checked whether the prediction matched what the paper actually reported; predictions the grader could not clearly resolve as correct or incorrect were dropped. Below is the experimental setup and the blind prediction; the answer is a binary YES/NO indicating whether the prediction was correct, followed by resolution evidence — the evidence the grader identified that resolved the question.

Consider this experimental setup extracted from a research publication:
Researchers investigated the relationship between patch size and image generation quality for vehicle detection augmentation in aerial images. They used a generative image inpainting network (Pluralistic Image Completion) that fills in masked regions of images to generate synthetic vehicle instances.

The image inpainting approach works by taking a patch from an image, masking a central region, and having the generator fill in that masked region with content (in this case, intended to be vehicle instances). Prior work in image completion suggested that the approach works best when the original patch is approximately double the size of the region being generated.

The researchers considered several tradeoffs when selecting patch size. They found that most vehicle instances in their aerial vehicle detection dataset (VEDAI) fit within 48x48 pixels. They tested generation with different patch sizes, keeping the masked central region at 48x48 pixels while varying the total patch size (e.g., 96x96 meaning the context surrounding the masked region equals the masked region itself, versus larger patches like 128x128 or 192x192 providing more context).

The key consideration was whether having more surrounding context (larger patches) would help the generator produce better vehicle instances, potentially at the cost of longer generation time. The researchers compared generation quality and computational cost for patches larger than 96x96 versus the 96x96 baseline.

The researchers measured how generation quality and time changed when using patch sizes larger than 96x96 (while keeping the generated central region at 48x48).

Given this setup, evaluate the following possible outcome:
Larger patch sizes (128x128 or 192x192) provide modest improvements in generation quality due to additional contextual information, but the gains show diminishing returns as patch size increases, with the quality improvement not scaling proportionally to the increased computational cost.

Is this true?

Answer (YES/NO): NO